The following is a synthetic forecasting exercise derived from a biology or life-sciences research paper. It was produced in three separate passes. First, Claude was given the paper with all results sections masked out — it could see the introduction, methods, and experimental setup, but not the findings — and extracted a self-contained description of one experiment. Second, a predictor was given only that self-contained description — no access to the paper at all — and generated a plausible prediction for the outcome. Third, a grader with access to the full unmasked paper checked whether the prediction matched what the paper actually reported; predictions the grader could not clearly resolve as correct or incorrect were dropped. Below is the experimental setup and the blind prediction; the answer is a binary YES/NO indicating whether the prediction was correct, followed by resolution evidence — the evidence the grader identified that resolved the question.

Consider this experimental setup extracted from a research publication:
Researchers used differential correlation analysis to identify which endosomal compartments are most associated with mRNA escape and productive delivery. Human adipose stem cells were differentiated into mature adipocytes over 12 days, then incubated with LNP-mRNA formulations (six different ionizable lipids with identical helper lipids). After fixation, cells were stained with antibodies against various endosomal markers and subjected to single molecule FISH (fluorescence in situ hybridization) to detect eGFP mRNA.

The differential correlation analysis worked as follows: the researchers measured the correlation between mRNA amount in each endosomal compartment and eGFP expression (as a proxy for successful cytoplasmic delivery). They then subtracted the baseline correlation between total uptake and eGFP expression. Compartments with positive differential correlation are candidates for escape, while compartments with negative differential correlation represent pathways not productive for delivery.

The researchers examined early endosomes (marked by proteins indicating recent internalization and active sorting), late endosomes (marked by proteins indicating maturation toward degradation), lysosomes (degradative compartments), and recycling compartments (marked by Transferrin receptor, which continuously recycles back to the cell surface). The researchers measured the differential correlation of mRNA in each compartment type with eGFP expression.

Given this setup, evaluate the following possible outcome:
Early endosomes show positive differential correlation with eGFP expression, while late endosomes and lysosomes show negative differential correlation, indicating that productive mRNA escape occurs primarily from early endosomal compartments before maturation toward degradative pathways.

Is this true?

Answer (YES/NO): YES